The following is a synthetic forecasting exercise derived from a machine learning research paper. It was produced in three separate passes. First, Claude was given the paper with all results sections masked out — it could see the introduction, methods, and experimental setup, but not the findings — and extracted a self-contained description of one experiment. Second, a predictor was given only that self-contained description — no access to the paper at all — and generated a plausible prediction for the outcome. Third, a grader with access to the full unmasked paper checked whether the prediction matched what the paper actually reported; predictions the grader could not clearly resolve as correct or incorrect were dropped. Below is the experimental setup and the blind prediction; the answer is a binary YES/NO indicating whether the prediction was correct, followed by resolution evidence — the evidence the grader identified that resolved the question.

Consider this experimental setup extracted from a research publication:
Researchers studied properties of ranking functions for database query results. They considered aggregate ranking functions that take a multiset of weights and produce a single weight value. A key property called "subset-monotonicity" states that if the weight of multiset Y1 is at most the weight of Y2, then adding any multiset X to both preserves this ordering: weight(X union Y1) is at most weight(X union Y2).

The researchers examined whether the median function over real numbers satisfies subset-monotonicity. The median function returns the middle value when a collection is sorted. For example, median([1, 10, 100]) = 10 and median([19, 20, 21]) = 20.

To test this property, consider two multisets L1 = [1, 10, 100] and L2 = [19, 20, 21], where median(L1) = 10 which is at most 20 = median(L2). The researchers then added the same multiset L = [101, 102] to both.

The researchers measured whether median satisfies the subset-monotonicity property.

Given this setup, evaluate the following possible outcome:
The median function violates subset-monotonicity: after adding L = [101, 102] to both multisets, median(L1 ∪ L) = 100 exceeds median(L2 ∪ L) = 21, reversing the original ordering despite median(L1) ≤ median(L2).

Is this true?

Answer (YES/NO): YES